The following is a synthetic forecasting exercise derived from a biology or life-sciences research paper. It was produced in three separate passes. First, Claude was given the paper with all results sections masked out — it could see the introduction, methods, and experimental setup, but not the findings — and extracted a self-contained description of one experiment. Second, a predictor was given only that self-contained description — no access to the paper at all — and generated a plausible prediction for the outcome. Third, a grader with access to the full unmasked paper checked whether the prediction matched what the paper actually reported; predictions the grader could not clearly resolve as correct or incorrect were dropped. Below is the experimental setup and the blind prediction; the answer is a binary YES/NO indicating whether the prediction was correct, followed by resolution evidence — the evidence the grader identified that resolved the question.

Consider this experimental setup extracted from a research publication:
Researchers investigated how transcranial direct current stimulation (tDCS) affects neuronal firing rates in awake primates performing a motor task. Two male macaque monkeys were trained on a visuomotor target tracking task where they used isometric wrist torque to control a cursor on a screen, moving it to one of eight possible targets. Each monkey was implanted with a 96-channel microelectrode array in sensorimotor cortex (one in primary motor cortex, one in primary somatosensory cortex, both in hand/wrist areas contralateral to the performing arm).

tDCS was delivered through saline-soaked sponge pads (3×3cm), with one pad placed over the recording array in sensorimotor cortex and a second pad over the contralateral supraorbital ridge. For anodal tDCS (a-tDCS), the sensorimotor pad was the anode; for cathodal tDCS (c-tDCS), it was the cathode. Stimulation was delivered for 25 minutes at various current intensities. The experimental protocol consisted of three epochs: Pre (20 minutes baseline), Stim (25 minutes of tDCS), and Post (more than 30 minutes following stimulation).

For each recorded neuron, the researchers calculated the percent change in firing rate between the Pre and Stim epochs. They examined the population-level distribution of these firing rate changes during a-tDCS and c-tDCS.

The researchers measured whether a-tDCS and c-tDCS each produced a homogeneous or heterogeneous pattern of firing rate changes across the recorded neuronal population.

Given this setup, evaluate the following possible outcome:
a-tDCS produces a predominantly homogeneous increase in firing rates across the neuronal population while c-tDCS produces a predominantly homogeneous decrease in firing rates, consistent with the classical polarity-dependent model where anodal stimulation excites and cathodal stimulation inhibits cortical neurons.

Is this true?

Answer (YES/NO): NO